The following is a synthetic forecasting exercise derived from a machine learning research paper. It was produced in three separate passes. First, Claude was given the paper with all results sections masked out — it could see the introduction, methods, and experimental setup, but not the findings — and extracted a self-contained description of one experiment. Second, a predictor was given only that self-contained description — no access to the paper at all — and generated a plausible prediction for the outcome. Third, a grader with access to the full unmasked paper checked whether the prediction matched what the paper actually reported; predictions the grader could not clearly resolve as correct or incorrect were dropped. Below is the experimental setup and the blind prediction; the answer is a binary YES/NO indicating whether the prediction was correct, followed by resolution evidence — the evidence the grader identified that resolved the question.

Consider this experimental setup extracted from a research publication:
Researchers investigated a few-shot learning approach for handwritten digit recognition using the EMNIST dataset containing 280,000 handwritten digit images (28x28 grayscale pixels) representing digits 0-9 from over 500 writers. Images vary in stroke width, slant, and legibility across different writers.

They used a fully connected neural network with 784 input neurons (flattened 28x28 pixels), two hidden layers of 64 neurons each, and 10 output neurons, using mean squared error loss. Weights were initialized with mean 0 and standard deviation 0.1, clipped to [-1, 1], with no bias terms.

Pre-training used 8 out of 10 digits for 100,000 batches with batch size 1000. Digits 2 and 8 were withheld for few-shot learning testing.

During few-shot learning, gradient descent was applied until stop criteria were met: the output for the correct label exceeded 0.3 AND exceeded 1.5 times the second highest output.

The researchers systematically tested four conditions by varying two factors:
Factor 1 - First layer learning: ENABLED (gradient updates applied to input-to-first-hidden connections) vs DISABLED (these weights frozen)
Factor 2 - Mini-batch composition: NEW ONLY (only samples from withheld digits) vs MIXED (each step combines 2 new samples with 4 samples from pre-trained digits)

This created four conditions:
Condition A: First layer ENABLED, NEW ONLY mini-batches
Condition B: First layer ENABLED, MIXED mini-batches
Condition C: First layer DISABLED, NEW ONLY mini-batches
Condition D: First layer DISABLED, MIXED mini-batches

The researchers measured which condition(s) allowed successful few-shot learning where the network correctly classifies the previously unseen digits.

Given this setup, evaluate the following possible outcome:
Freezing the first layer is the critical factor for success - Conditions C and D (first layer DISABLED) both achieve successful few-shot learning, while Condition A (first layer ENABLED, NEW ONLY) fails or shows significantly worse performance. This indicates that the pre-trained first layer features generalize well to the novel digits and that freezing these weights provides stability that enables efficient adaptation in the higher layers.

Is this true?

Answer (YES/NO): NO